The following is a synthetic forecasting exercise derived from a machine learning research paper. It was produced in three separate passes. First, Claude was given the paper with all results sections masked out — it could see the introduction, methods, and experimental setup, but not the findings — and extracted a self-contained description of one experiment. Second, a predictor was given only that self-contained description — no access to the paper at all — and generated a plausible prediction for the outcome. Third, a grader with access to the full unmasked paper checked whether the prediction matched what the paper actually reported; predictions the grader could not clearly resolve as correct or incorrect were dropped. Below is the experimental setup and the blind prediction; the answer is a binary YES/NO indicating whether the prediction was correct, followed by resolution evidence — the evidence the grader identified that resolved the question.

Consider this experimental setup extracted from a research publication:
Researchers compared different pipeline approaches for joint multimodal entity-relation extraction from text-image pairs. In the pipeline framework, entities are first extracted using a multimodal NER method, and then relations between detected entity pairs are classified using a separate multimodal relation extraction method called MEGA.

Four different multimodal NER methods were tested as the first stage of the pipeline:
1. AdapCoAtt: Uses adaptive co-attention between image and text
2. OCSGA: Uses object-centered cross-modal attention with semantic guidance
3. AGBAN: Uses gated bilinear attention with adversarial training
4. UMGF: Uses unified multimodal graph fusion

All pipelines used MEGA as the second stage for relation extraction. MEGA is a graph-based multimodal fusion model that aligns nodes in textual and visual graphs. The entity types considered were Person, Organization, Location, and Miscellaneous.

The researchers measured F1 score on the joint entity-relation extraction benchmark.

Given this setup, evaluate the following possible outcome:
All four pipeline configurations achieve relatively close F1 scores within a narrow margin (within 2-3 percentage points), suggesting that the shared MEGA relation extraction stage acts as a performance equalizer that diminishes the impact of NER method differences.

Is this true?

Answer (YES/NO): YES